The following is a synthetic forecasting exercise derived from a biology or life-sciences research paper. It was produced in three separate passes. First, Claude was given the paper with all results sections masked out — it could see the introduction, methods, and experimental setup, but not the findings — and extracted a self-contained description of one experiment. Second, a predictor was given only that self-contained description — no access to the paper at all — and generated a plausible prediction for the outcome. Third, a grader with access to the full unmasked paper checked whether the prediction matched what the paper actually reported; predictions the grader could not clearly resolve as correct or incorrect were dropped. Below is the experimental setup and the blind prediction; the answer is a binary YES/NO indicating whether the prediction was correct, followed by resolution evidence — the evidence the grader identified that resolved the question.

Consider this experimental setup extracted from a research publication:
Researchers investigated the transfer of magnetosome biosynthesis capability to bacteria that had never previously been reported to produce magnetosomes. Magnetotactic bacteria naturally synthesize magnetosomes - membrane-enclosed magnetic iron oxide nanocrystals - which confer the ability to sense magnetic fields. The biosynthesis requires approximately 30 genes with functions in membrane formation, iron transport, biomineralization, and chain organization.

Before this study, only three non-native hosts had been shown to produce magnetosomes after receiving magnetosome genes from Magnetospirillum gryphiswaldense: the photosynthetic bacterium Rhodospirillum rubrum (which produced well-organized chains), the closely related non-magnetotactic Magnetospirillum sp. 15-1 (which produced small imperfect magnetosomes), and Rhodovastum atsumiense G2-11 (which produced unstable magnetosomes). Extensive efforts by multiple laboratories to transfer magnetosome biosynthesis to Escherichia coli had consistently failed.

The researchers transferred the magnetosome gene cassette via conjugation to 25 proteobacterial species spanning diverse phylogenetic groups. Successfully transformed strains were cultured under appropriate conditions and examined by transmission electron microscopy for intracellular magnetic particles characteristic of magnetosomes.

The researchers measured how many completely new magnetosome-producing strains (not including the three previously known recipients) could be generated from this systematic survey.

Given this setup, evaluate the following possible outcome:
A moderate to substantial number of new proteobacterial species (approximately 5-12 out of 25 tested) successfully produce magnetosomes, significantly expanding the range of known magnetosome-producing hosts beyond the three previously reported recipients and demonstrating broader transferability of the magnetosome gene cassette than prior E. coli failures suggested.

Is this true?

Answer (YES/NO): YES